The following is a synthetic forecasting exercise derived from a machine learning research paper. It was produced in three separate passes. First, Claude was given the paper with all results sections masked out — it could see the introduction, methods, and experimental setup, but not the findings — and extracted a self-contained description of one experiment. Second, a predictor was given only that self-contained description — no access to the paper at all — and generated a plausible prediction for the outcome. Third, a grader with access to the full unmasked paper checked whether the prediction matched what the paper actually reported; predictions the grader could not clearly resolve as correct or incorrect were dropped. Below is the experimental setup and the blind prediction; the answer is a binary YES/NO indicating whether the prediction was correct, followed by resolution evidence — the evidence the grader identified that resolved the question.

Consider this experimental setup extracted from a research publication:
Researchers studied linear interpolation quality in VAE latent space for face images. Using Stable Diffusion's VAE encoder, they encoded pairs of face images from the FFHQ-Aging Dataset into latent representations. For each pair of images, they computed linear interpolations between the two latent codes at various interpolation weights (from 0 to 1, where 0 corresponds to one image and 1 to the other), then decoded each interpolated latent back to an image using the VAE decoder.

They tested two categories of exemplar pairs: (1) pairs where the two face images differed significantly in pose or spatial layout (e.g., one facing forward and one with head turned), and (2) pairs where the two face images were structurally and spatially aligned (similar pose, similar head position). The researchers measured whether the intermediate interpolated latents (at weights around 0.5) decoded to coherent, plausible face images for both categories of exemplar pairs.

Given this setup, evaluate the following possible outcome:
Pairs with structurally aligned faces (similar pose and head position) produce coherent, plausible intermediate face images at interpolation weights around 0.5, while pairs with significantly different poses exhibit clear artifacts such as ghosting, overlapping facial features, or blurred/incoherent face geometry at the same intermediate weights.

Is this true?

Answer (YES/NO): YES